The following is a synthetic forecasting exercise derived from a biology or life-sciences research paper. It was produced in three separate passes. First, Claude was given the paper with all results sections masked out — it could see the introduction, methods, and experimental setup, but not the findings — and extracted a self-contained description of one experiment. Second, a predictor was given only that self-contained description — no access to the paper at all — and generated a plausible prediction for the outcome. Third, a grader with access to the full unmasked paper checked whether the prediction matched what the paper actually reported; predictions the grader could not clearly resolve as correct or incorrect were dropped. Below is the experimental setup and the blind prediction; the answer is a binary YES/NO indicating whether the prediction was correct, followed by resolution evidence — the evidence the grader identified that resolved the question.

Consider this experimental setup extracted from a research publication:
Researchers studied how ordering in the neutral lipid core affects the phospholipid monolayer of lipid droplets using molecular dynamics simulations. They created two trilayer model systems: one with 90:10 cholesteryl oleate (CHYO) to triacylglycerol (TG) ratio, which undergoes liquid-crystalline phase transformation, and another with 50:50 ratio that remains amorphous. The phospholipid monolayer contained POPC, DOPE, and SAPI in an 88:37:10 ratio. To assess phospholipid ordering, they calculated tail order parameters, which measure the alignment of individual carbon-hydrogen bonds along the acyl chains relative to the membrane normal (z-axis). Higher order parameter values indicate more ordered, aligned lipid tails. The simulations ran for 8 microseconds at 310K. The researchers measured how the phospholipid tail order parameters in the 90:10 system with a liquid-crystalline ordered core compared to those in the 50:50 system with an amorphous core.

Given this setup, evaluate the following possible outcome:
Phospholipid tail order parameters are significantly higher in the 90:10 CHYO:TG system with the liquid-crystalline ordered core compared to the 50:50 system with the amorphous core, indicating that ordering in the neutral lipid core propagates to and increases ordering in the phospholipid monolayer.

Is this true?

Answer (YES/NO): YES